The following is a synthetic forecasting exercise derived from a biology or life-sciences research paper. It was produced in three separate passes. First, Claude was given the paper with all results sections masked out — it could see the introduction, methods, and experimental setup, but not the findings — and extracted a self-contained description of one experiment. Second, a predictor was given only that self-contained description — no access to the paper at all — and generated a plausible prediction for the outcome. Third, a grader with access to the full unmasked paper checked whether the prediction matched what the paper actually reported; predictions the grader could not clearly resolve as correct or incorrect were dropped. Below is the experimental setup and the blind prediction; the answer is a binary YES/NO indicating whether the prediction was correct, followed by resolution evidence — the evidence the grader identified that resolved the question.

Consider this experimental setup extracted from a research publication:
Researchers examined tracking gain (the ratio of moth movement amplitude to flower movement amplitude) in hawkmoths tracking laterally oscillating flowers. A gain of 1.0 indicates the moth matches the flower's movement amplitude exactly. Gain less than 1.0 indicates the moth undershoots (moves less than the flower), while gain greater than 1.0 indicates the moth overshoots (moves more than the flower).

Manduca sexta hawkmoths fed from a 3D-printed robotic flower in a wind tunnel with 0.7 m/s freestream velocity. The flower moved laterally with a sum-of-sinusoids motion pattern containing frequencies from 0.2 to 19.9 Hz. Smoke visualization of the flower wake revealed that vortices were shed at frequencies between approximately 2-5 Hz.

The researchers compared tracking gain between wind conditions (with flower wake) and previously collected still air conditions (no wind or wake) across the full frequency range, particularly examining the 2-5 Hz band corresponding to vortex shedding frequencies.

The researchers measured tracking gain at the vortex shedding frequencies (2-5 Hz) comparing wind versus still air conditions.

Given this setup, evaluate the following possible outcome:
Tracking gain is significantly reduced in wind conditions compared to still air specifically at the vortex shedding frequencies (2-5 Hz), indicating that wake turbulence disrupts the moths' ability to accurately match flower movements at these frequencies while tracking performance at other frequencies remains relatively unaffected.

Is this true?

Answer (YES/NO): NO